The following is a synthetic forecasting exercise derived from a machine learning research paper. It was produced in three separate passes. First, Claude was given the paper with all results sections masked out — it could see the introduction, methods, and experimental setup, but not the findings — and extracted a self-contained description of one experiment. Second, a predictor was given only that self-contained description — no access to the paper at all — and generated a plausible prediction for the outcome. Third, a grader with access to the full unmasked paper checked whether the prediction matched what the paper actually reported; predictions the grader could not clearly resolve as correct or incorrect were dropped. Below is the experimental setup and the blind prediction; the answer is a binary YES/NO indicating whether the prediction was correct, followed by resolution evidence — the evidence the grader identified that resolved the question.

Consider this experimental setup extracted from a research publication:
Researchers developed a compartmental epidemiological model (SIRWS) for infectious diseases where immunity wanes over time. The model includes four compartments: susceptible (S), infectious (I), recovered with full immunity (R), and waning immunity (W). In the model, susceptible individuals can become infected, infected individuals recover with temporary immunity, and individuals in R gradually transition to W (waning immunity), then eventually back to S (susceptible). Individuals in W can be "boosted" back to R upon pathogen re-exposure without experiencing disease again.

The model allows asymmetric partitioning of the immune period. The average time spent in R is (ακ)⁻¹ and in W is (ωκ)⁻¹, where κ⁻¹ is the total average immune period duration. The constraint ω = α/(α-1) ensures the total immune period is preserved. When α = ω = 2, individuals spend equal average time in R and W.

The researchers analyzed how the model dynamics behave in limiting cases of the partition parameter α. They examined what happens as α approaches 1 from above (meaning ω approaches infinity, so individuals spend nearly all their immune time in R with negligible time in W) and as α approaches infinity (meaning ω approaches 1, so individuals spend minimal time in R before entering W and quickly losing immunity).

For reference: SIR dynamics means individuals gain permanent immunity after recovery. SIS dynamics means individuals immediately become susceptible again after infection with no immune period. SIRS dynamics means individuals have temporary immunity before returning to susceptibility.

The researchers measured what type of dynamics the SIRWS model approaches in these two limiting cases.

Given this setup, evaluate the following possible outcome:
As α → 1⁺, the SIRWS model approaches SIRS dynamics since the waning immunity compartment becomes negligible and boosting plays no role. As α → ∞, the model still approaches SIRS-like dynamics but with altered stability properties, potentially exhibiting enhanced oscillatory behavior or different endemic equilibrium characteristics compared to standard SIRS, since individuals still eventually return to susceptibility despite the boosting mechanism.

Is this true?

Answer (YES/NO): NO